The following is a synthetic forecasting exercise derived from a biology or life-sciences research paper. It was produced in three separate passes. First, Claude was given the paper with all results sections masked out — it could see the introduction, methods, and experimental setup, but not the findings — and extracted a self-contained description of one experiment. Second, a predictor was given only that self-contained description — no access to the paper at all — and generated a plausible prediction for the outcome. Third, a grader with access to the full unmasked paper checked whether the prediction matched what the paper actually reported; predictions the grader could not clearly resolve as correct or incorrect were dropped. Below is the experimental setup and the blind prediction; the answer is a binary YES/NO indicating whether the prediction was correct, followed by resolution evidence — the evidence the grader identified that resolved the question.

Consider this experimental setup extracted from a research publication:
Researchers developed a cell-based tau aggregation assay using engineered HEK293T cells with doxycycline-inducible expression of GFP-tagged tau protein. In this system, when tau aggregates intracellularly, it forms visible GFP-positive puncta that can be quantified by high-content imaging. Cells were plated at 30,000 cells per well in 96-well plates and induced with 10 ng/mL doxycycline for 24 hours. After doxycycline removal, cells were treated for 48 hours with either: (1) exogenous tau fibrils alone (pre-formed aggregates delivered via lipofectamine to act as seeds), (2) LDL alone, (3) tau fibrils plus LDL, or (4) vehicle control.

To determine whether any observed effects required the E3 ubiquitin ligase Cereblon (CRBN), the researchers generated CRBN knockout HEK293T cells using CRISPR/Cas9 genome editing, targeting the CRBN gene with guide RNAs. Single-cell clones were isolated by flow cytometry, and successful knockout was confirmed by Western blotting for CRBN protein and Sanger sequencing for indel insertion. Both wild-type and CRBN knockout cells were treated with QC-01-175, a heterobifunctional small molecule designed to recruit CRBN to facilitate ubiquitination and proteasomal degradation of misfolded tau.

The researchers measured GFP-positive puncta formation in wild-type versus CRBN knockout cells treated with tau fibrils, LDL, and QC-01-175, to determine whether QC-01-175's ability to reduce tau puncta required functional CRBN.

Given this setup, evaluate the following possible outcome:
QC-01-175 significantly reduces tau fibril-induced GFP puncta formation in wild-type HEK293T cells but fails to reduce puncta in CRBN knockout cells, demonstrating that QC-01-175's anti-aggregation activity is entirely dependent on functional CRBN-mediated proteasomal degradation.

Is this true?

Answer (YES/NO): YES